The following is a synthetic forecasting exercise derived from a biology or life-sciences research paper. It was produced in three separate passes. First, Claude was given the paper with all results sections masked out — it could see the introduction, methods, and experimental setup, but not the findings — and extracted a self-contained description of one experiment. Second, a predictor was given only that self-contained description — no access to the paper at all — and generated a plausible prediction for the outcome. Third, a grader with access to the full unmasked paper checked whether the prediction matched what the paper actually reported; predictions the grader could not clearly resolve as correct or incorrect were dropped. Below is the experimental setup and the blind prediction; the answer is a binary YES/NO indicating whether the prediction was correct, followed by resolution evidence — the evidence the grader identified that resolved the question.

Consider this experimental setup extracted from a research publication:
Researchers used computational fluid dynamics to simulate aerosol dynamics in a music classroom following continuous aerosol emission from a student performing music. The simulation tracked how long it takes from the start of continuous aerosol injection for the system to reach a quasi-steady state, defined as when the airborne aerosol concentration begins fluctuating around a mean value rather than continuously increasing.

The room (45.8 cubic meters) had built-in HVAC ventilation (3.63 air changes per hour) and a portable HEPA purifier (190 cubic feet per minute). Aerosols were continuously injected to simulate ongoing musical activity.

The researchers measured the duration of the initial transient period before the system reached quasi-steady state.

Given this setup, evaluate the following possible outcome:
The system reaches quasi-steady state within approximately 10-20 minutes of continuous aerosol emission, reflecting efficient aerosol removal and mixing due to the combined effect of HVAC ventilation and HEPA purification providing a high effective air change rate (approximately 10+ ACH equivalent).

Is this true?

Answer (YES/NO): NO